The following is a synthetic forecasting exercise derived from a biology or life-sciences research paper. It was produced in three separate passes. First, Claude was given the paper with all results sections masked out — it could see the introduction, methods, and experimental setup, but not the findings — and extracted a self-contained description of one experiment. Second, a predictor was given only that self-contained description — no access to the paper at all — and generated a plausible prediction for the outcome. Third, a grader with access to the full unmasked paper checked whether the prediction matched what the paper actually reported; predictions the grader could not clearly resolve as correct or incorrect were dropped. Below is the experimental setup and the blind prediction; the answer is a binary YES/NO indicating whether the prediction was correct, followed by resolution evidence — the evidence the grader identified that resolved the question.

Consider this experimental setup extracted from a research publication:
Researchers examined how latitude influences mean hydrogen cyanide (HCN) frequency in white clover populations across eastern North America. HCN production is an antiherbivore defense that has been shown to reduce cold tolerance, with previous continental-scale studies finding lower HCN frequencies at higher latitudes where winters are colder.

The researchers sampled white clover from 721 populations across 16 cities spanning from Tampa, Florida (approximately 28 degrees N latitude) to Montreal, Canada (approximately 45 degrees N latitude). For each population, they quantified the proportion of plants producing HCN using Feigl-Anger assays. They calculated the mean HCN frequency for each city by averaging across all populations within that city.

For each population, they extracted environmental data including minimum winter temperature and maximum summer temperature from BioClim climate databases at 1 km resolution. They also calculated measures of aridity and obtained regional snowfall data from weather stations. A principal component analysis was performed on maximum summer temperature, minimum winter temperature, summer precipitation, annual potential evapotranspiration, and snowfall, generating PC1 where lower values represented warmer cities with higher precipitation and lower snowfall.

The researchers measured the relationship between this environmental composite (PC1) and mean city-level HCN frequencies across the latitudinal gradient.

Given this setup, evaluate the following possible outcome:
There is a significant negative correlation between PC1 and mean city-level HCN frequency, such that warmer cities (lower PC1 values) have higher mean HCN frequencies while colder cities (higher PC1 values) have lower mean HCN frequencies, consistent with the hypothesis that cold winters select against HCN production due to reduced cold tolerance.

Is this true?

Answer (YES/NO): YES